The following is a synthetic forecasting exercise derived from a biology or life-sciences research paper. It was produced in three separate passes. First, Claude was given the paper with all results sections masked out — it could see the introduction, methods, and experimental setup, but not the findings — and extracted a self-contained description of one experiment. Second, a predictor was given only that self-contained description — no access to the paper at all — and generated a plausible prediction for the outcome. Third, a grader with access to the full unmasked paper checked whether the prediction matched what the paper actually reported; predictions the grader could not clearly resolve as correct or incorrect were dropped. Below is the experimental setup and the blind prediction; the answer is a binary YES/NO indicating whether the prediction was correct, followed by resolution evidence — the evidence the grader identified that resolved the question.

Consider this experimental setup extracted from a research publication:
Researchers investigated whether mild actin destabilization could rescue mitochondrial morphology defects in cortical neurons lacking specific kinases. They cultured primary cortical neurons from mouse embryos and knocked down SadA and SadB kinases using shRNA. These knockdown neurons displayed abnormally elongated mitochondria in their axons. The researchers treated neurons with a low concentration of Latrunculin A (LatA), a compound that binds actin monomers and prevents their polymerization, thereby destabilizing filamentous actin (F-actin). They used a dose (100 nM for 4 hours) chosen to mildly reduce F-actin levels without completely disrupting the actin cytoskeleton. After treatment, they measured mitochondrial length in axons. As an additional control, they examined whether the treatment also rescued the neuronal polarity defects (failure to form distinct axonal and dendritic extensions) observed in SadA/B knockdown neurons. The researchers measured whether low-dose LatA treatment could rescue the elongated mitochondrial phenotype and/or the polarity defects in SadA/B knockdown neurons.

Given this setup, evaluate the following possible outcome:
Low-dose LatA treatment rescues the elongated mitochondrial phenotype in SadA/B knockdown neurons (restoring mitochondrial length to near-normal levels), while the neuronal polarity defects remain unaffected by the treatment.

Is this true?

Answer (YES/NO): YES